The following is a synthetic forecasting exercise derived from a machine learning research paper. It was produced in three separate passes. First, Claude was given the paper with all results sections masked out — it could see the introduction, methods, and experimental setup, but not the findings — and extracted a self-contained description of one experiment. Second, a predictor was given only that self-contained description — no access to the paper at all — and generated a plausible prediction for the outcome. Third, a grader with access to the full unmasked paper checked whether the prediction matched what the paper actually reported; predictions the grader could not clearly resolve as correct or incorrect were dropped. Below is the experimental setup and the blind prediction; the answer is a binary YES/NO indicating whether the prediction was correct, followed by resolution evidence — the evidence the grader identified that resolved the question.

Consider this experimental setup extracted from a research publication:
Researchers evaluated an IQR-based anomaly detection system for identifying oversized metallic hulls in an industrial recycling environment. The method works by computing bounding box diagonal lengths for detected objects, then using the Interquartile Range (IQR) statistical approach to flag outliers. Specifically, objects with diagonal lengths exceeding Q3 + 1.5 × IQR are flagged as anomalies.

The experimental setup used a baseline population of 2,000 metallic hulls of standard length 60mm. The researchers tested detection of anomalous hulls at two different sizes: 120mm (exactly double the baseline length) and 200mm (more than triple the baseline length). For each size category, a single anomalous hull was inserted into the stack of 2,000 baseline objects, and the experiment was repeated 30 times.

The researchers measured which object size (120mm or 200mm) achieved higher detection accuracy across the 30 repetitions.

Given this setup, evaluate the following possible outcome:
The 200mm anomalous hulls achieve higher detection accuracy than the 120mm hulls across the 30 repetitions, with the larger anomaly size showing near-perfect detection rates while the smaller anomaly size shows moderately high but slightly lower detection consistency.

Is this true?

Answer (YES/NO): NO